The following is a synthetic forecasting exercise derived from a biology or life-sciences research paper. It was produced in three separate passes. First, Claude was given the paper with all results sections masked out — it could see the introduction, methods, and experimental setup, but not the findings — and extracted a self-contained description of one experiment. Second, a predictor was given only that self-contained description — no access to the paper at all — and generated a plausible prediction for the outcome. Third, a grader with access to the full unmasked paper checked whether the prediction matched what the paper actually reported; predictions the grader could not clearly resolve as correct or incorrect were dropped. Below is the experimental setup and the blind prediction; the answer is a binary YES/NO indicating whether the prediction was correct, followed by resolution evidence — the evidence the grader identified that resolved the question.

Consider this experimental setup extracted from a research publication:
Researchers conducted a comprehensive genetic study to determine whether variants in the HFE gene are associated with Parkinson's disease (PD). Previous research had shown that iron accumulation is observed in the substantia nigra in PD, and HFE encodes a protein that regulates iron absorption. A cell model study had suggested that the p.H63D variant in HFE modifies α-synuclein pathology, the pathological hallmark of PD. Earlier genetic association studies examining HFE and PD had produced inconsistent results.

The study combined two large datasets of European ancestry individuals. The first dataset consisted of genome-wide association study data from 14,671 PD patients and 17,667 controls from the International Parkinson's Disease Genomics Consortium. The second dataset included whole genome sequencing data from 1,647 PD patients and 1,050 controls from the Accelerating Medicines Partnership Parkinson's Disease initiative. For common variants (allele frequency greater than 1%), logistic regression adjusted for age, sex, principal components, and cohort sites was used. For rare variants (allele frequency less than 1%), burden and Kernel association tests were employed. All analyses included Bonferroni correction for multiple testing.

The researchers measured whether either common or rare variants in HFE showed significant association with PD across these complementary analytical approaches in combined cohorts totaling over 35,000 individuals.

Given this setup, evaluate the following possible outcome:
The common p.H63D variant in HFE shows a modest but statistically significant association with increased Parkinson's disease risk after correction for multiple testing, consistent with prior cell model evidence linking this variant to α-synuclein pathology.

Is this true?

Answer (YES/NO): NO